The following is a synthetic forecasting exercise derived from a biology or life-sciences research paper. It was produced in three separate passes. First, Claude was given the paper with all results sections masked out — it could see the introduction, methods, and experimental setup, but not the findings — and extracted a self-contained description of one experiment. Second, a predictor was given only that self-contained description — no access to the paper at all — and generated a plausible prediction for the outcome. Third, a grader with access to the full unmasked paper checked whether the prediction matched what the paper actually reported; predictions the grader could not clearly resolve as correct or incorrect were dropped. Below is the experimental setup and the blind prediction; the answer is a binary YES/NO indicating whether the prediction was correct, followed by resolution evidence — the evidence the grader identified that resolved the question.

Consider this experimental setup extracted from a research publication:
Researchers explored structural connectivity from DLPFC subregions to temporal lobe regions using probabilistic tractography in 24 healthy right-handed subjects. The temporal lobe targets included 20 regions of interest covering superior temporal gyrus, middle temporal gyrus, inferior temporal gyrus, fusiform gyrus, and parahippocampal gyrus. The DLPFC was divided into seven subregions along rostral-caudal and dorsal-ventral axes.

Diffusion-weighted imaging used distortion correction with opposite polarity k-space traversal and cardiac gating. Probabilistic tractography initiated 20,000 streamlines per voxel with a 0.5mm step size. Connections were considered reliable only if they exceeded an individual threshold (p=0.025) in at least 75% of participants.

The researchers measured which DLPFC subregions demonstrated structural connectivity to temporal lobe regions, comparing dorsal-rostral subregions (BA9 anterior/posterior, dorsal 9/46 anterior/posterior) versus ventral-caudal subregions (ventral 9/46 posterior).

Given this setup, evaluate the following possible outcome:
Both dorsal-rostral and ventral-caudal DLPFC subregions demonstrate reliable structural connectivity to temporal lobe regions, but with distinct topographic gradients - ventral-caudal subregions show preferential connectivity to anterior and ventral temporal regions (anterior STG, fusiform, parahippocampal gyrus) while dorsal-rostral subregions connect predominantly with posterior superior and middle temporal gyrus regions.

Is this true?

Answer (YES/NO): NO